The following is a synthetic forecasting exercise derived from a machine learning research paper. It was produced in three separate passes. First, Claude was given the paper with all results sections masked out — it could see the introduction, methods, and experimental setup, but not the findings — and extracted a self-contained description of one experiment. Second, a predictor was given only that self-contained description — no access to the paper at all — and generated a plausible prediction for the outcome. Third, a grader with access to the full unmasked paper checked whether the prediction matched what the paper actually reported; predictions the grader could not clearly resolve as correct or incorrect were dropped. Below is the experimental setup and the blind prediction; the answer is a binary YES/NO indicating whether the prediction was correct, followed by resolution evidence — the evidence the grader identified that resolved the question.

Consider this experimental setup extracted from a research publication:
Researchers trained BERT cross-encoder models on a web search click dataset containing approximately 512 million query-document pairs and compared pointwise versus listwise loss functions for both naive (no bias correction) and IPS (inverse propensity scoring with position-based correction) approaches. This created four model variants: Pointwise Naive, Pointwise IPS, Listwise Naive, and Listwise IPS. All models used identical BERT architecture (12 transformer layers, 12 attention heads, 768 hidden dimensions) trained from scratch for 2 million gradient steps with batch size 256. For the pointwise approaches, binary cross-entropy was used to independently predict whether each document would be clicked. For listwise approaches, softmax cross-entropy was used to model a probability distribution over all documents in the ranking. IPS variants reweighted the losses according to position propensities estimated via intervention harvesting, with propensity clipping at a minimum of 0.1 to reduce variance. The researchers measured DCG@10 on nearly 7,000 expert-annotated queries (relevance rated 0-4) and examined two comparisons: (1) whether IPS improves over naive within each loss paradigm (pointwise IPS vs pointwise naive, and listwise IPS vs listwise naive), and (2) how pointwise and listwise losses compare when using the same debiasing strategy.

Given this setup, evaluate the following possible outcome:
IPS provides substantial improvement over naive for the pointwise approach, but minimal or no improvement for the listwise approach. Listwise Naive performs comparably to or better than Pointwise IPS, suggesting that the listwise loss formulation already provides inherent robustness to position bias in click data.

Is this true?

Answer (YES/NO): NO